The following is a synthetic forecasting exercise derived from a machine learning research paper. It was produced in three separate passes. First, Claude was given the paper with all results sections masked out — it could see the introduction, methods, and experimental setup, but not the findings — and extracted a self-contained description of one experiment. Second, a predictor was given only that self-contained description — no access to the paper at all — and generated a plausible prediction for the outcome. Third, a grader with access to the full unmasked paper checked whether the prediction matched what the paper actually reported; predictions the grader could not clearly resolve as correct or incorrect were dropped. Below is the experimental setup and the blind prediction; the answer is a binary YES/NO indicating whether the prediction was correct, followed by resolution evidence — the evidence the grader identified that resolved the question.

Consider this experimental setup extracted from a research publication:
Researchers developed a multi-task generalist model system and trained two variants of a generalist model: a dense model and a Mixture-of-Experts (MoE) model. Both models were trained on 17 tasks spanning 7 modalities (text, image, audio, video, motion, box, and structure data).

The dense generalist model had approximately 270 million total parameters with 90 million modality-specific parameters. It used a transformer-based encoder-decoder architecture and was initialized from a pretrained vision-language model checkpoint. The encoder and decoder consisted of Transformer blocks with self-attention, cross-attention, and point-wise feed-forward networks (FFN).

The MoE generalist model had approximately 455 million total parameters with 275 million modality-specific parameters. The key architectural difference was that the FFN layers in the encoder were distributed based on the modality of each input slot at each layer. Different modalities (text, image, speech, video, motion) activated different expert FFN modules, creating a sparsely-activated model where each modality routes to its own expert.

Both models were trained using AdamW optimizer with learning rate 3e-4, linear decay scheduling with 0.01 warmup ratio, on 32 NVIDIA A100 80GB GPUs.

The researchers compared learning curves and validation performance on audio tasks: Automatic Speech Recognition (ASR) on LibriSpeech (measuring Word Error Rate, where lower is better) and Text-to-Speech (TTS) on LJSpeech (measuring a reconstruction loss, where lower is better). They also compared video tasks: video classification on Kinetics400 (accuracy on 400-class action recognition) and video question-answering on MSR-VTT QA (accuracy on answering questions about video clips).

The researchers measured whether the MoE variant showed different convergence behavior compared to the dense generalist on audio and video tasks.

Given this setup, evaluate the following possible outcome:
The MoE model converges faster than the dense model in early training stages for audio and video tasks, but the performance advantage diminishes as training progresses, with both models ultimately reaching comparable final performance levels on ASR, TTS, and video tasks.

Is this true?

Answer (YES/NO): NO